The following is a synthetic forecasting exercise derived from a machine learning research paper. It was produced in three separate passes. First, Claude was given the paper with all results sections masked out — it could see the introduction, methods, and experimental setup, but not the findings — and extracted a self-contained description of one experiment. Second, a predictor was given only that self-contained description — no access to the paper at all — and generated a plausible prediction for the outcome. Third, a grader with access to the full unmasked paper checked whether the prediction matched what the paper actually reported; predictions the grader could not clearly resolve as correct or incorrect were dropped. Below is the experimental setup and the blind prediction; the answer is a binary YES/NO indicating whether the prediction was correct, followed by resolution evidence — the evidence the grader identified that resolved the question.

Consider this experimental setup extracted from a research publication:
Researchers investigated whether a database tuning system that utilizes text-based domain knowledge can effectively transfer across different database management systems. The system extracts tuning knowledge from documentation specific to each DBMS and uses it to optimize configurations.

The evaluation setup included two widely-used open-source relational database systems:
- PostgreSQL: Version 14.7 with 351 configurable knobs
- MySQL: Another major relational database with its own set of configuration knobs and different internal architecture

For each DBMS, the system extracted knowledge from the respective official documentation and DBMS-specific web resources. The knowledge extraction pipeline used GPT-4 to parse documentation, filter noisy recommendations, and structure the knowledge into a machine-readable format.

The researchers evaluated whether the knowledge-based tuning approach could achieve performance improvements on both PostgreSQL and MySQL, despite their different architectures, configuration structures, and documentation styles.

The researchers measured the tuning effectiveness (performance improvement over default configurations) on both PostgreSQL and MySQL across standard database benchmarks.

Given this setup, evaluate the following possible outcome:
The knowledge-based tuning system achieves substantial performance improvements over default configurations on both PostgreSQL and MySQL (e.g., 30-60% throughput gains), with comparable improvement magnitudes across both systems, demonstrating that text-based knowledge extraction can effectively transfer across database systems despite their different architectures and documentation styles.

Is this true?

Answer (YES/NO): NO